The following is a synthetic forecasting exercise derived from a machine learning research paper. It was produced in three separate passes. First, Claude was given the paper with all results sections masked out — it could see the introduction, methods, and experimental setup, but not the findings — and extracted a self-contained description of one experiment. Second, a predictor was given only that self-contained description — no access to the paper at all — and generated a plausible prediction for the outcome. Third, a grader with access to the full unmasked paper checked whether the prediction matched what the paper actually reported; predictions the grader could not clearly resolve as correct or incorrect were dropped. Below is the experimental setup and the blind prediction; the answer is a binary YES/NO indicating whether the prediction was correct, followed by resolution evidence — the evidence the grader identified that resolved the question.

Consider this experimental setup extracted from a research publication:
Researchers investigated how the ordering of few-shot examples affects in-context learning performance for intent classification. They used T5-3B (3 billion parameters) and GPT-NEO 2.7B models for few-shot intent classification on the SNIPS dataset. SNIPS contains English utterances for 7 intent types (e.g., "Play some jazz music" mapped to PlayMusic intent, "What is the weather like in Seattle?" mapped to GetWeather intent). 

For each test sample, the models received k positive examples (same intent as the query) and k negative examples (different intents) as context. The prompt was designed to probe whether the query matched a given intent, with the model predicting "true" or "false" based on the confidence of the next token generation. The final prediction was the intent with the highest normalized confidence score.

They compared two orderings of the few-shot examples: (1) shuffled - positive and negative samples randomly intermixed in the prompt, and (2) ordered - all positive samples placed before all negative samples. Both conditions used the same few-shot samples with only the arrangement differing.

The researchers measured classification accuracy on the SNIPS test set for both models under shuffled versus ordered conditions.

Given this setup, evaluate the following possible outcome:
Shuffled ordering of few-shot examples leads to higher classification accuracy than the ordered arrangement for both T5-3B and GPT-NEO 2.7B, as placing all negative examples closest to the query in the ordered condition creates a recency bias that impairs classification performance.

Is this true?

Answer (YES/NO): NO